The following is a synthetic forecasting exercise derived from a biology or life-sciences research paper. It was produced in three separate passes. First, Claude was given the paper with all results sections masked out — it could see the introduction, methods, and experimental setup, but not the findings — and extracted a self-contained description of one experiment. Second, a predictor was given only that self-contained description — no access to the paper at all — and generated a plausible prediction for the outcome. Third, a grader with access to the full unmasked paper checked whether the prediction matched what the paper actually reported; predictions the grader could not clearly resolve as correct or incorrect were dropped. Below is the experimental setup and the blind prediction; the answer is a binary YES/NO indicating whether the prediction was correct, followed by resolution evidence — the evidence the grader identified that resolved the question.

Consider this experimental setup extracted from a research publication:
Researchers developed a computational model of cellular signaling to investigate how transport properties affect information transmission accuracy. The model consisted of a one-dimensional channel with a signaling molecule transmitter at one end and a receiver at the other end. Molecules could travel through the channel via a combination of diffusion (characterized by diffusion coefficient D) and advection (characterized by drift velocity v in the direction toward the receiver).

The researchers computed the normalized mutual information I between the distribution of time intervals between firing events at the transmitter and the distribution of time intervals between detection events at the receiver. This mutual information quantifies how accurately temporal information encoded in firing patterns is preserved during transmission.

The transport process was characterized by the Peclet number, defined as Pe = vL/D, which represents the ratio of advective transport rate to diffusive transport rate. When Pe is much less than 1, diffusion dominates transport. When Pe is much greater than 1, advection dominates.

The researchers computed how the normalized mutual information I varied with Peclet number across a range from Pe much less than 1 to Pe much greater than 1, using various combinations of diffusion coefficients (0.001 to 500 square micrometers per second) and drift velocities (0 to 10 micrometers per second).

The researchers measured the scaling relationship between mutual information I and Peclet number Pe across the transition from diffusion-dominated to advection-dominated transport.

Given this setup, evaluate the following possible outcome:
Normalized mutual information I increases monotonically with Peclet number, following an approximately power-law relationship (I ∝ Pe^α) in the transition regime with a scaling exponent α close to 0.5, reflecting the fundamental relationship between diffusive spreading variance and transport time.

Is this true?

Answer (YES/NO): NO